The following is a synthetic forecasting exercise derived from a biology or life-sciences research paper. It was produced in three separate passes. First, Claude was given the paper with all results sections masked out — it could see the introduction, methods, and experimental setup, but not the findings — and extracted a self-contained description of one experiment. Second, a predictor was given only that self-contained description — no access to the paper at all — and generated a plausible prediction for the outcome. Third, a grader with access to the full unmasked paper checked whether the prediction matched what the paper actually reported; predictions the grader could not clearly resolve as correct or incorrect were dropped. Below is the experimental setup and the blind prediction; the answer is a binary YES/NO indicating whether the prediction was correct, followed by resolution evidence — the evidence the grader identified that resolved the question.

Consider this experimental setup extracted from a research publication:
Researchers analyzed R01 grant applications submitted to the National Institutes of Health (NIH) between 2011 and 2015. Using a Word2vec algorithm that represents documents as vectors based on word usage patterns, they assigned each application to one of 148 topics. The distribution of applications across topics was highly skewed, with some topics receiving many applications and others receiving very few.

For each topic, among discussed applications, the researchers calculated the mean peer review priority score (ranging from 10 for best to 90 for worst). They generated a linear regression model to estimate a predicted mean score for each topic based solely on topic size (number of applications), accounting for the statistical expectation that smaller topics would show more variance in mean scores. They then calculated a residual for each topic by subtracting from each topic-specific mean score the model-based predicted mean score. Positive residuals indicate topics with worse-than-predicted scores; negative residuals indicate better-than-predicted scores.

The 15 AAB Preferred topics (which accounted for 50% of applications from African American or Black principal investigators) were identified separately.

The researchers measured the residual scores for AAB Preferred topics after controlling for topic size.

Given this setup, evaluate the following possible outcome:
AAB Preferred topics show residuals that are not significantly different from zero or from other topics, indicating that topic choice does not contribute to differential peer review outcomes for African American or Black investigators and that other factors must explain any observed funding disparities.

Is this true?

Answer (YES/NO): NO